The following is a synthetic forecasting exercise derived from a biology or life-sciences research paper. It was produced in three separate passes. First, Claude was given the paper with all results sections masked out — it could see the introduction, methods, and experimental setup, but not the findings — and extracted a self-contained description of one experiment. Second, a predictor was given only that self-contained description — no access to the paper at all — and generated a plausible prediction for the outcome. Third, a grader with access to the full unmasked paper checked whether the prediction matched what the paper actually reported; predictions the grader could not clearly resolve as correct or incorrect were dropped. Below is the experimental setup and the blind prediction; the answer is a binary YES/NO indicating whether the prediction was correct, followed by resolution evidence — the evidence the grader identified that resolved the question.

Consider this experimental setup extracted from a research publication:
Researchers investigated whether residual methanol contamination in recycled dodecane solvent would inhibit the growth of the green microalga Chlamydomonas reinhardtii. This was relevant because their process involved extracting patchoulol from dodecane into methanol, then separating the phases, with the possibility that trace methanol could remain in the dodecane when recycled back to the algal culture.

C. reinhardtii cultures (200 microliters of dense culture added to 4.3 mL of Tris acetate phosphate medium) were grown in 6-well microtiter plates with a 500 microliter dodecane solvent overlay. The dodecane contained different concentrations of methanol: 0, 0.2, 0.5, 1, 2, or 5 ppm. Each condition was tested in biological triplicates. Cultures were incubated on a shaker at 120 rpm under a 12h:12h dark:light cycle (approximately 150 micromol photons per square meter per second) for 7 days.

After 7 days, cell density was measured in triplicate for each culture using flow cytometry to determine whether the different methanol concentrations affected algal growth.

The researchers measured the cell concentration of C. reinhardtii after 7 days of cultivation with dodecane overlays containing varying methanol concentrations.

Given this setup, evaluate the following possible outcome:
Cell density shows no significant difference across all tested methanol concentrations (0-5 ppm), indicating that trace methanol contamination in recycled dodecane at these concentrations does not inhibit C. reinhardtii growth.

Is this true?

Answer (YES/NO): YES